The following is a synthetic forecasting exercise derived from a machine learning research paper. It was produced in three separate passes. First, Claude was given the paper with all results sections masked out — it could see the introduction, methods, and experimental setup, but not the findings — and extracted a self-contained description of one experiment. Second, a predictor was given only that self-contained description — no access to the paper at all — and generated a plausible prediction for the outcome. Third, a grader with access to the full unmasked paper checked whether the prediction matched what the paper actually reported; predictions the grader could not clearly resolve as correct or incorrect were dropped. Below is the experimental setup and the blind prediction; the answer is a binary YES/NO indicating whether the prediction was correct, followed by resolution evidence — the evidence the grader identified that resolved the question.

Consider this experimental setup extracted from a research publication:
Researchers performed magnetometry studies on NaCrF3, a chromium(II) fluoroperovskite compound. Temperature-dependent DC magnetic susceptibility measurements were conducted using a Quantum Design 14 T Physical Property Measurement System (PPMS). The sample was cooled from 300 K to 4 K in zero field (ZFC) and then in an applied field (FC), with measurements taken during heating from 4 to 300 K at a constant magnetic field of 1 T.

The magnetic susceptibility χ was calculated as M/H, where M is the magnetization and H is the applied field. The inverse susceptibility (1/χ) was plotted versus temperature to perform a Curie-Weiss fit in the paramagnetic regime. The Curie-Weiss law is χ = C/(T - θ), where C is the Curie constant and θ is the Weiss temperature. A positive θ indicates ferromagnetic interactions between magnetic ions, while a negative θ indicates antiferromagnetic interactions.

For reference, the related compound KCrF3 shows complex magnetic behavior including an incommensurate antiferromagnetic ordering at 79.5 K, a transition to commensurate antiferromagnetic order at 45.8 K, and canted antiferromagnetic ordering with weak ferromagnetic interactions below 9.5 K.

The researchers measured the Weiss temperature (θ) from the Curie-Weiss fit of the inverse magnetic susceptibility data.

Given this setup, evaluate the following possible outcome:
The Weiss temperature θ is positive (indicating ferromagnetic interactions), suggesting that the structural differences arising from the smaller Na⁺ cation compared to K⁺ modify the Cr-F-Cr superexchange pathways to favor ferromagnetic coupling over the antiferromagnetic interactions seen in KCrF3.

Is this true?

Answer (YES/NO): NO